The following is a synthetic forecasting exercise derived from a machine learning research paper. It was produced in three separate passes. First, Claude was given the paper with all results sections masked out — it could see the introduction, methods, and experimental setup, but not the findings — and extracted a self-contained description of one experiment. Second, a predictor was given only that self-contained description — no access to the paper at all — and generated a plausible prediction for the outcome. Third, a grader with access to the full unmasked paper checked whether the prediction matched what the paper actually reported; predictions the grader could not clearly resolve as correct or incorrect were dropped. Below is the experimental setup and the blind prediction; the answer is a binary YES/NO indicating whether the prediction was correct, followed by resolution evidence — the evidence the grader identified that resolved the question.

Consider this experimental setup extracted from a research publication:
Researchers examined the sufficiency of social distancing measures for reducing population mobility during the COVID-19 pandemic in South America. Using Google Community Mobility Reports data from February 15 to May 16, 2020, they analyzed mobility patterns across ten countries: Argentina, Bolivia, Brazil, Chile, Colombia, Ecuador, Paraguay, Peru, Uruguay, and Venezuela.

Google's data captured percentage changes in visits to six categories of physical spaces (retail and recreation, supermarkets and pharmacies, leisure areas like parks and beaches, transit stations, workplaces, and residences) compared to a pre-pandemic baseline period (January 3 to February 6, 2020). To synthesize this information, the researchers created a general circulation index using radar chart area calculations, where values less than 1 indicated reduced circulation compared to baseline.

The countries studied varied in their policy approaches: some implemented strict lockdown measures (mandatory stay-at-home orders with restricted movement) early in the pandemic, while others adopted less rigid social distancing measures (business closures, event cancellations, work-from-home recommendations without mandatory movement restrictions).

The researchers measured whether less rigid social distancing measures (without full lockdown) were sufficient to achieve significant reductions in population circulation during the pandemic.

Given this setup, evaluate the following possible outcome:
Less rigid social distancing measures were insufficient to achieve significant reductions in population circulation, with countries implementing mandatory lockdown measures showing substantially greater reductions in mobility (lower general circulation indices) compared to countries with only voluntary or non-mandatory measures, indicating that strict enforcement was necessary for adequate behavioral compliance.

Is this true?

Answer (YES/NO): NO